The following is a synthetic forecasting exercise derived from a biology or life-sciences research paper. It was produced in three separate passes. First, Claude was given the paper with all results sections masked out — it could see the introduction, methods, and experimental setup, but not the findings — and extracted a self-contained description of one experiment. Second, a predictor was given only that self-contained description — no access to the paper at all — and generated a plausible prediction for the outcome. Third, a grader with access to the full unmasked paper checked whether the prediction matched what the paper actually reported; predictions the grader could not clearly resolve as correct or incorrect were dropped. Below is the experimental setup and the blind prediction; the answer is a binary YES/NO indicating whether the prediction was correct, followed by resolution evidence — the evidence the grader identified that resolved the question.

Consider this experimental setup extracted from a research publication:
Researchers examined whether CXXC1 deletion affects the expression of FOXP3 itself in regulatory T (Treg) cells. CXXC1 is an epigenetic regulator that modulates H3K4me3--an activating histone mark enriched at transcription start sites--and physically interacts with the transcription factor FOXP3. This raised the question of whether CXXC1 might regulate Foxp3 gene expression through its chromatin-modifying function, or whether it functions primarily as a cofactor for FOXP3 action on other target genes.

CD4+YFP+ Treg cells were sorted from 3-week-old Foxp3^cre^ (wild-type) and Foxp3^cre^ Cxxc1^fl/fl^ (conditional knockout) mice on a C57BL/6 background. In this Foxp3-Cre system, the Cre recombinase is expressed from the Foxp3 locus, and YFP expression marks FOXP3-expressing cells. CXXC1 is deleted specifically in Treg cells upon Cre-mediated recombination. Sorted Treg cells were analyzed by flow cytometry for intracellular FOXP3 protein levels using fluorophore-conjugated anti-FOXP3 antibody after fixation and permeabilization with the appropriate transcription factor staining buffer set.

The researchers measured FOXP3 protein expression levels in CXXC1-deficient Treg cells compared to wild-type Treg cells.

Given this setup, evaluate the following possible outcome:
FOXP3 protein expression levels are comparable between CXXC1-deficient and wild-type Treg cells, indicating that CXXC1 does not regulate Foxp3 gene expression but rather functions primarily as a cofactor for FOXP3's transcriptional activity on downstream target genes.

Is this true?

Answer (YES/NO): YES